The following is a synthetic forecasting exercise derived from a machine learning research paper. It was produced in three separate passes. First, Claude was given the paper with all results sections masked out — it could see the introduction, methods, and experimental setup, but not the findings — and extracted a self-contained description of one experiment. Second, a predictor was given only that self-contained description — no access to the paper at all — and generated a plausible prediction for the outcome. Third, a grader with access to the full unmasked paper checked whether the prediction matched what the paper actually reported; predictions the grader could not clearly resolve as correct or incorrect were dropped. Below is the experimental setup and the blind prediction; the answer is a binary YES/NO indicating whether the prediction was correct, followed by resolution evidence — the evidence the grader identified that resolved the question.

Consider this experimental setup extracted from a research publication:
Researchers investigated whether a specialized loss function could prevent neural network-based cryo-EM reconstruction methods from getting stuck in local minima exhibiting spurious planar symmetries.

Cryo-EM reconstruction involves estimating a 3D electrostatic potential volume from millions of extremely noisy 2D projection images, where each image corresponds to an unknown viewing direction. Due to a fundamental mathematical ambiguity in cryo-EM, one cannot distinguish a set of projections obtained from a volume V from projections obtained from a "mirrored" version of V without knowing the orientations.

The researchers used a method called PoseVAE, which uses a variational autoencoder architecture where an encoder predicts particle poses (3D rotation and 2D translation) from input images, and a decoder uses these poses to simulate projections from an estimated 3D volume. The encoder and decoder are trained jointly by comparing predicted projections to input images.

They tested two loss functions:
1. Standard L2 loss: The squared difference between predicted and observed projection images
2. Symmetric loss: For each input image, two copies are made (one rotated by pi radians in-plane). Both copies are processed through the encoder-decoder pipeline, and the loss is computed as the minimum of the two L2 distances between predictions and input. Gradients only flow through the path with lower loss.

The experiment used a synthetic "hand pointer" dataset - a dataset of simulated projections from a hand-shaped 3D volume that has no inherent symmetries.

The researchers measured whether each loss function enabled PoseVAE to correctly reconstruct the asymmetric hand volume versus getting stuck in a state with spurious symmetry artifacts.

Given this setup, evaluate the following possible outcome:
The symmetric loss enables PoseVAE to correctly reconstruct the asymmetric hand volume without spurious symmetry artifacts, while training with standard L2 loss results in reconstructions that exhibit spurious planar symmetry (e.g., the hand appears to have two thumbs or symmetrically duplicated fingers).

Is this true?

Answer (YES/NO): YES